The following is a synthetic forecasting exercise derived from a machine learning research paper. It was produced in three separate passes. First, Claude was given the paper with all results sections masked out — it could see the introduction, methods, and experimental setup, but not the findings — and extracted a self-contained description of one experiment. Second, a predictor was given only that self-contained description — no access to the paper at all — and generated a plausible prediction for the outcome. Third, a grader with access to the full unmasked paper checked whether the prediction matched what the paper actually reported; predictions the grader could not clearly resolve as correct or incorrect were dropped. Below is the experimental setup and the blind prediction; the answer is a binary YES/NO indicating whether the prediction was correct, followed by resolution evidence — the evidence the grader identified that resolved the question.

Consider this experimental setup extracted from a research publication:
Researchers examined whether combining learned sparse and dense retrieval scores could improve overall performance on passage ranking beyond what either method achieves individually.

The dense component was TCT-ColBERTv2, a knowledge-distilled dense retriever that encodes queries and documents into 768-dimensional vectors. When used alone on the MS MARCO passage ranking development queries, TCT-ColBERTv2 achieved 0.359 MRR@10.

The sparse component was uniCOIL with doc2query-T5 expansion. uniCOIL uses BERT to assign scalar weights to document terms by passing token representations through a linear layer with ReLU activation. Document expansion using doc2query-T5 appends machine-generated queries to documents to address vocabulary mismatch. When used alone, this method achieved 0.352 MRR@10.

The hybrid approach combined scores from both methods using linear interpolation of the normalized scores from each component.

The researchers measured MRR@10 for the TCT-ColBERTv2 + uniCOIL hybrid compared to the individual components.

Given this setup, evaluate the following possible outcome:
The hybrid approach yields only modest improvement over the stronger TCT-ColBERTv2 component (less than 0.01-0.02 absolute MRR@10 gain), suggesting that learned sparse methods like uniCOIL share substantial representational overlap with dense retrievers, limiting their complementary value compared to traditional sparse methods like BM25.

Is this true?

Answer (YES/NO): NO